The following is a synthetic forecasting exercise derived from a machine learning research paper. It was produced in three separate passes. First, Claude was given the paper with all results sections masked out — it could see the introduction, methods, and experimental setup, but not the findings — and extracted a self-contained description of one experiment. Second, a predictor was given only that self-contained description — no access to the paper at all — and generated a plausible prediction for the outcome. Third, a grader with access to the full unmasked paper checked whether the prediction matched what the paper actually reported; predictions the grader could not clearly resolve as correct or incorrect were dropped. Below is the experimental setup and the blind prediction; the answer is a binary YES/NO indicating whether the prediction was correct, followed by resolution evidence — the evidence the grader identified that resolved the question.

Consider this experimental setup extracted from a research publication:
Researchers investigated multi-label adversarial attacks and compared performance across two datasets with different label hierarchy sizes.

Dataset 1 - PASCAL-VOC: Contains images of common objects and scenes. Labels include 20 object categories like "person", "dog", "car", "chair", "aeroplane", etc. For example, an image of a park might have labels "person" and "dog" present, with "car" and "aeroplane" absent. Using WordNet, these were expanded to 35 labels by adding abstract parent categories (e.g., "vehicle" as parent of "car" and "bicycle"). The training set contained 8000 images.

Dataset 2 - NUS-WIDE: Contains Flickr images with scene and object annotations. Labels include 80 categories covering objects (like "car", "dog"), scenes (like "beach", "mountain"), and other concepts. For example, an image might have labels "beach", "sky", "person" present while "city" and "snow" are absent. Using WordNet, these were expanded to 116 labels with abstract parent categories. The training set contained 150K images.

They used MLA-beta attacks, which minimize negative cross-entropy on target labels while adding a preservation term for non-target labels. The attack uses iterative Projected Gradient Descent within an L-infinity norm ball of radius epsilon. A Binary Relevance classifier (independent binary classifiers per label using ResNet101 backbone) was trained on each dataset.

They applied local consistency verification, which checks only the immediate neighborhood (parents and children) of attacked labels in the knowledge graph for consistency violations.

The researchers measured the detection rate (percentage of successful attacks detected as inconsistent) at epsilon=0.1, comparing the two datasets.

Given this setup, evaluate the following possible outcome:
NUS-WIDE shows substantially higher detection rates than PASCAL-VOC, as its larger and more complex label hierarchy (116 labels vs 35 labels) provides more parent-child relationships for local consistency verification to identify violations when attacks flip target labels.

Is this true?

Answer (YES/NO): NO